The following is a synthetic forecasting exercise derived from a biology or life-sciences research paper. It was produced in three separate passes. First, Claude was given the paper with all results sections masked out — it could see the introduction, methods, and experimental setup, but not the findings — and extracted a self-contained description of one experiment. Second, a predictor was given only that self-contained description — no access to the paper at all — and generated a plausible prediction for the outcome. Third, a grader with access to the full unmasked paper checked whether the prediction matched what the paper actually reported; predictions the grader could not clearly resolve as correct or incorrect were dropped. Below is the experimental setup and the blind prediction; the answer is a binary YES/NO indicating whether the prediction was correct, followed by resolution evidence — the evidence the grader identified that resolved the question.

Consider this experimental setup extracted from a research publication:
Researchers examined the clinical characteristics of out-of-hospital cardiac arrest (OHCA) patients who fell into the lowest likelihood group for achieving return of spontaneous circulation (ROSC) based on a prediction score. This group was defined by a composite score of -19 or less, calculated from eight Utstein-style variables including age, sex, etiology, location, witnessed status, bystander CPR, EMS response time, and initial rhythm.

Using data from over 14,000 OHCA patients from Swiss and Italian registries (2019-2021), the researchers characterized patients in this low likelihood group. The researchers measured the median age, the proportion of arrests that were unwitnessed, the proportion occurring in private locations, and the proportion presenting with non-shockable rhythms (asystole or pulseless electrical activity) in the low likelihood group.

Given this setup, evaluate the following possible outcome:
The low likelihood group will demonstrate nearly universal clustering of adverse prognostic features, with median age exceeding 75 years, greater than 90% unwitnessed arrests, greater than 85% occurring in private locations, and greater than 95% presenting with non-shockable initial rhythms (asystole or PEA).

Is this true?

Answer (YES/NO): NO